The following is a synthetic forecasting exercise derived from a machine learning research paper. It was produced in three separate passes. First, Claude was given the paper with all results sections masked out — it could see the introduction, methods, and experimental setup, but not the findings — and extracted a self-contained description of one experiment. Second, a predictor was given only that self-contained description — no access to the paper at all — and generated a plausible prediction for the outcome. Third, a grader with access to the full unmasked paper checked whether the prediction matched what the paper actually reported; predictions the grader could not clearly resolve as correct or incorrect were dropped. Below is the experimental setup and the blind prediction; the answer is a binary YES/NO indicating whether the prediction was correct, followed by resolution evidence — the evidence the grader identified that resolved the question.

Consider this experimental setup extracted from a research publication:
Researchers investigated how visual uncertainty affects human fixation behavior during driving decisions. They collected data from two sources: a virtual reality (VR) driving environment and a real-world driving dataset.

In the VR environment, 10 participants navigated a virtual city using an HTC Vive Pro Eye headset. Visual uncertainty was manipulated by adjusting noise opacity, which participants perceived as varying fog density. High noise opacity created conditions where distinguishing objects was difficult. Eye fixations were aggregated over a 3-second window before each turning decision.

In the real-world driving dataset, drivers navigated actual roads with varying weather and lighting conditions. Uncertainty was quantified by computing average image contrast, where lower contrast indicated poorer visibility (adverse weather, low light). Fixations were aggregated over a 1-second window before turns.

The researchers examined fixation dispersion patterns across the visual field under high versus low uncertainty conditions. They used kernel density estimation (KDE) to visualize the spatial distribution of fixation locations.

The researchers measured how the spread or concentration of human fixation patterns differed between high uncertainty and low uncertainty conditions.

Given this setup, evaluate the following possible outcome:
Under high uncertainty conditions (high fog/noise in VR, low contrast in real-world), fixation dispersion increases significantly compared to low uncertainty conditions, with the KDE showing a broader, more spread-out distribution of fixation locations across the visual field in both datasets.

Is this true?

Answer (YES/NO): NO